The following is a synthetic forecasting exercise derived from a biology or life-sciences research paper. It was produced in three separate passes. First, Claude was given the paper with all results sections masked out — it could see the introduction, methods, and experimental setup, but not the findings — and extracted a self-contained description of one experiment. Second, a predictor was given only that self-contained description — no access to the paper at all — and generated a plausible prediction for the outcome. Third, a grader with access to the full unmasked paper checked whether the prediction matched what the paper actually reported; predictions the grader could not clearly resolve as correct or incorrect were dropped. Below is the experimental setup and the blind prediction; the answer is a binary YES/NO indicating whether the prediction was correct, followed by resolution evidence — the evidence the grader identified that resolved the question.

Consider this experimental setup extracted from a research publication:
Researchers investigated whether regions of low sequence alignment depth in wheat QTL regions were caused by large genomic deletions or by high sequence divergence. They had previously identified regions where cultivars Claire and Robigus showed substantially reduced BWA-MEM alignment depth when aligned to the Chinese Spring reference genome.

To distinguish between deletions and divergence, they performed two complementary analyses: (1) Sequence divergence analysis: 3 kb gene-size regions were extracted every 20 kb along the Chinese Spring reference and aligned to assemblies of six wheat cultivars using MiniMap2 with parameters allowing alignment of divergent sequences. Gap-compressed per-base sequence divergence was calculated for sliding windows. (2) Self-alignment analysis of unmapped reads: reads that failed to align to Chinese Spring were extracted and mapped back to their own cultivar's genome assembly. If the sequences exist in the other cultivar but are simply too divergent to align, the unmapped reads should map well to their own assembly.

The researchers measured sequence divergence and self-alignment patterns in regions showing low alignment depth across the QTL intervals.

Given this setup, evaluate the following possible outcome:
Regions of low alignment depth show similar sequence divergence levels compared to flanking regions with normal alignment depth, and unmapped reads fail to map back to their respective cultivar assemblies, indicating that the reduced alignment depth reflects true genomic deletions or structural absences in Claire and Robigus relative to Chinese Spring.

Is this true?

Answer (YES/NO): NO